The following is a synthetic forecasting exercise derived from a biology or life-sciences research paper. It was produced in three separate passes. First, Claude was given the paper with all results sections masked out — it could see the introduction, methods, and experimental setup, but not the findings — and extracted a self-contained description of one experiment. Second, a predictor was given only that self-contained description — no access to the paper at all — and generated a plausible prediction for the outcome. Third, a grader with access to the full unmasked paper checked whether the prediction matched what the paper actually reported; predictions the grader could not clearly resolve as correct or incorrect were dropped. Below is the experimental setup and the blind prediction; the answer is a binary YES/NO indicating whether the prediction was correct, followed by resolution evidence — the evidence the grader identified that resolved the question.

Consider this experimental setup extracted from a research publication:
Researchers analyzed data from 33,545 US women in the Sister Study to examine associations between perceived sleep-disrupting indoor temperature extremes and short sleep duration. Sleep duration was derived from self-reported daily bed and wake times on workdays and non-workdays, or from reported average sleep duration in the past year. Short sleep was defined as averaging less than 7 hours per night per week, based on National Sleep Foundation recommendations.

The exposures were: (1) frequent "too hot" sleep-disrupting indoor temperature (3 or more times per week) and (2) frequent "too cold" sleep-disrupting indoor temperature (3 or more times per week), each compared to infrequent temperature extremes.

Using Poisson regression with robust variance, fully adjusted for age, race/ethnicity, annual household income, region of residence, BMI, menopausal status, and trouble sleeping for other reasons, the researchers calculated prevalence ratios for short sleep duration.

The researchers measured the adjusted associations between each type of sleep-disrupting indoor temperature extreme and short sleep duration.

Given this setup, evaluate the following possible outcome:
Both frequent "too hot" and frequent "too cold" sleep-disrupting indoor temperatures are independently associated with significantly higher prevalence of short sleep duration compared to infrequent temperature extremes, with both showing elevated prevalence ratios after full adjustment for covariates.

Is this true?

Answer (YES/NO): NO